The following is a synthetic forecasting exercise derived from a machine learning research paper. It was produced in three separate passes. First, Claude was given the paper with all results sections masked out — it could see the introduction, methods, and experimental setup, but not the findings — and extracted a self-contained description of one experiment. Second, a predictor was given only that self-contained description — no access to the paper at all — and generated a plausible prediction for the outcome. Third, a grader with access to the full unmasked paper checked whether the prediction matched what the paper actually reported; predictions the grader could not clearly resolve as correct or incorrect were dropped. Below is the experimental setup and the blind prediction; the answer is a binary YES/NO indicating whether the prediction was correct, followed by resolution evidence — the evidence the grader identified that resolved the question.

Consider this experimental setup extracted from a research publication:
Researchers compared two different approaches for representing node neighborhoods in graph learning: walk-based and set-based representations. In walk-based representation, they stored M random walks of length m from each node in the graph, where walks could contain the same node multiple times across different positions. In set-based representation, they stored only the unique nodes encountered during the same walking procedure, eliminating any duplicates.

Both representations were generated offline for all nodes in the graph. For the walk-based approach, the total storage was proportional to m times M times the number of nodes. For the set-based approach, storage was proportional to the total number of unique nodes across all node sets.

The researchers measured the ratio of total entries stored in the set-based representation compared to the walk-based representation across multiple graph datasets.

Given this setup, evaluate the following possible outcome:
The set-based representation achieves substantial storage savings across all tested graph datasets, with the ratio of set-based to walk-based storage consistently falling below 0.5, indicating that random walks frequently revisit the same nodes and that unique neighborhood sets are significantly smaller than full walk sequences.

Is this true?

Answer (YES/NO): YES